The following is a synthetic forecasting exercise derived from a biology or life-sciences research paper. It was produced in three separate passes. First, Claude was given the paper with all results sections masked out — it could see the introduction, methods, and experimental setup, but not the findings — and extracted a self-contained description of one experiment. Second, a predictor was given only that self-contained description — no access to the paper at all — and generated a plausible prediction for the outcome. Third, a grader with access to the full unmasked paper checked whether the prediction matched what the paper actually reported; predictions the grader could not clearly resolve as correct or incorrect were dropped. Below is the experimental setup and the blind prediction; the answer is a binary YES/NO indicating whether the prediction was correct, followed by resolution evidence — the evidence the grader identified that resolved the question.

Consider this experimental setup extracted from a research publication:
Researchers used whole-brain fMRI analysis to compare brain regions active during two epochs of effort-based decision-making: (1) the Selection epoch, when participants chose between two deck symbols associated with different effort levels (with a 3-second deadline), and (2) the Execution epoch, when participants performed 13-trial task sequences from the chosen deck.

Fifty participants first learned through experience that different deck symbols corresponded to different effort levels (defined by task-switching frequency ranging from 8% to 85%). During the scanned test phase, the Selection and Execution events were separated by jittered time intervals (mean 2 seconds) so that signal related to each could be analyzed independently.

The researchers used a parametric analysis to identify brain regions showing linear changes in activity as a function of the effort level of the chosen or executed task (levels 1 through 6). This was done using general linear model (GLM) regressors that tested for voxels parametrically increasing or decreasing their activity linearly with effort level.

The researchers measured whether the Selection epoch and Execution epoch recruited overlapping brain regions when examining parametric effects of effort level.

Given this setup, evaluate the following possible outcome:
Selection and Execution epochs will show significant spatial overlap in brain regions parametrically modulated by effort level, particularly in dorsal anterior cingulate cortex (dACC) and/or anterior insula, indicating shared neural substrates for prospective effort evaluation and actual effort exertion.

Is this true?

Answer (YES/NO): NO